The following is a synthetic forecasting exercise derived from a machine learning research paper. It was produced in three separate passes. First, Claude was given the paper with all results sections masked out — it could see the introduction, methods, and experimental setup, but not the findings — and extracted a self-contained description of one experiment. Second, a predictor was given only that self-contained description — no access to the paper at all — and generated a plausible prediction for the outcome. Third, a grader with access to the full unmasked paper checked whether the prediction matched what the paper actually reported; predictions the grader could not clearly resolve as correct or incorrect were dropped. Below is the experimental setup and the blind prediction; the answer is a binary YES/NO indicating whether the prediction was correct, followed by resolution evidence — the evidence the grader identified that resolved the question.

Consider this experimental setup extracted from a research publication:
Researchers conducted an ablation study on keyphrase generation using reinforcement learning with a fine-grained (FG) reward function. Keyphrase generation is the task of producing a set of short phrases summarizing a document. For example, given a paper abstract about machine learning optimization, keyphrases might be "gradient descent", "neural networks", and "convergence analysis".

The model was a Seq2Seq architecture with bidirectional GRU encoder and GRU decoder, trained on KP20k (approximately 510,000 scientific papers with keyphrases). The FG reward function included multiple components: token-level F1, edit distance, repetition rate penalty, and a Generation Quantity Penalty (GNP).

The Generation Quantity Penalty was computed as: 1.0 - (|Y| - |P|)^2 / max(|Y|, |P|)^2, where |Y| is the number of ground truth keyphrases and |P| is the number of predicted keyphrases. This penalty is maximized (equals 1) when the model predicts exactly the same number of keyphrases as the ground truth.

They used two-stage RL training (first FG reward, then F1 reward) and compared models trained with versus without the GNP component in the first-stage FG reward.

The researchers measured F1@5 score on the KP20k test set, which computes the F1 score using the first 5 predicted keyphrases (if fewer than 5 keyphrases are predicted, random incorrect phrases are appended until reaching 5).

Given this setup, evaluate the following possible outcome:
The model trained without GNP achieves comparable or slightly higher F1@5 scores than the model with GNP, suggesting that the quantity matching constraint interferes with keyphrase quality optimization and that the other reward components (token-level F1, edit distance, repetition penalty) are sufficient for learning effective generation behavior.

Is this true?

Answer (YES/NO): NO